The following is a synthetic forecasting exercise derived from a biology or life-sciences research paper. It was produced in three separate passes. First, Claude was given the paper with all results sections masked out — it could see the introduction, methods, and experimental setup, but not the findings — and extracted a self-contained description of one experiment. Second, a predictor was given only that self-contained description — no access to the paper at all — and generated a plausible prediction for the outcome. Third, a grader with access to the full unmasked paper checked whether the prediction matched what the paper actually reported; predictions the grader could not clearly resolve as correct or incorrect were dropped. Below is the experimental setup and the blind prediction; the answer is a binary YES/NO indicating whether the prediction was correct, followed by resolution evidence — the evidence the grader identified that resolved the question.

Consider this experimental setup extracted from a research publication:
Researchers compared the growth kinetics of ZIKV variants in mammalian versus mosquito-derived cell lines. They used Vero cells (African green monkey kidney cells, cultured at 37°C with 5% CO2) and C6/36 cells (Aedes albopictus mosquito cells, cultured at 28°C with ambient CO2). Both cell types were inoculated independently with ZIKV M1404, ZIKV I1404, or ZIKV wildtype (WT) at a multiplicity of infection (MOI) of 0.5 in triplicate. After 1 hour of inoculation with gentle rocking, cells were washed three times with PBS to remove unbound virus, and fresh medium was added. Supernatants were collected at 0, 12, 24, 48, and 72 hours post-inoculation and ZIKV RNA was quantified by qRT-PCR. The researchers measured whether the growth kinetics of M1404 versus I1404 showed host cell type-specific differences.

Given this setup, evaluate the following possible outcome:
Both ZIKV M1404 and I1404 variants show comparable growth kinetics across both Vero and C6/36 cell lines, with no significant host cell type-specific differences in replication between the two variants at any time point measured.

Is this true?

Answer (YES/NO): NO